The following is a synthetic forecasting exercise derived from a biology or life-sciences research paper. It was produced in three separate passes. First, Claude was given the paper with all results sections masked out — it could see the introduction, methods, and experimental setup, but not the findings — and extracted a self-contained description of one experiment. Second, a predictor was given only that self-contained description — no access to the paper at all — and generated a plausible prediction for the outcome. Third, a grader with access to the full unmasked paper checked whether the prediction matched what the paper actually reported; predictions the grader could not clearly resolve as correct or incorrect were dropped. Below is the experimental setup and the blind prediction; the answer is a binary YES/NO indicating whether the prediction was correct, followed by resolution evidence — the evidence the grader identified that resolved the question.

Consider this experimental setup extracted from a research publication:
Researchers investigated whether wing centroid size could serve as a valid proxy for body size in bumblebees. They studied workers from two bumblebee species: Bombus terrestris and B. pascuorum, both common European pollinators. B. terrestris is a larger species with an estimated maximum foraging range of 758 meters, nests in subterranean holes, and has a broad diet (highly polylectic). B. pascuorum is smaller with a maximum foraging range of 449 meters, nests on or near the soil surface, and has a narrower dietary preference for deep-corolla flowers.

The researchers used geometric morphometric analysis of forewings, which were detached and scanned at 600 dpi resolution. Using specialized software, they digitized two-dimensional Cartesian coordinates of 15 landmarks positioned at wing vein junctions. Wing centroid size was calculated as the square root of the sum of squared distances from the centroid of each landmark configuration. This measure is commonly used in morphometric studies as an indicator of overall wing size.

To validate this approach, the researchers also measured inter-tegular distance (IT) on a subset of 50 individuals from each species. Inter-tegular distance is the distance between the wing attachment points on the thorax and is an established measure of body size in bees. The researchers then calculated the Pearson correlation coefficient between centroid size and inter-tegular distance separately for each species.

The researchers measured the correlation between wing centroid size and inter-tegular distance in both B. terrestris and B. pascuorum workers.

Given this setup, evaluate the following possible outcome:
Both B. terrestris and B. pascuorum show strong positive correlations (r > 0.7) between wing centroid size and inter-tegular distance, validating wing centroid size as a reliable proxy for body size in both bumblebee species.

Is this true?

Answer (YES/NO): NO